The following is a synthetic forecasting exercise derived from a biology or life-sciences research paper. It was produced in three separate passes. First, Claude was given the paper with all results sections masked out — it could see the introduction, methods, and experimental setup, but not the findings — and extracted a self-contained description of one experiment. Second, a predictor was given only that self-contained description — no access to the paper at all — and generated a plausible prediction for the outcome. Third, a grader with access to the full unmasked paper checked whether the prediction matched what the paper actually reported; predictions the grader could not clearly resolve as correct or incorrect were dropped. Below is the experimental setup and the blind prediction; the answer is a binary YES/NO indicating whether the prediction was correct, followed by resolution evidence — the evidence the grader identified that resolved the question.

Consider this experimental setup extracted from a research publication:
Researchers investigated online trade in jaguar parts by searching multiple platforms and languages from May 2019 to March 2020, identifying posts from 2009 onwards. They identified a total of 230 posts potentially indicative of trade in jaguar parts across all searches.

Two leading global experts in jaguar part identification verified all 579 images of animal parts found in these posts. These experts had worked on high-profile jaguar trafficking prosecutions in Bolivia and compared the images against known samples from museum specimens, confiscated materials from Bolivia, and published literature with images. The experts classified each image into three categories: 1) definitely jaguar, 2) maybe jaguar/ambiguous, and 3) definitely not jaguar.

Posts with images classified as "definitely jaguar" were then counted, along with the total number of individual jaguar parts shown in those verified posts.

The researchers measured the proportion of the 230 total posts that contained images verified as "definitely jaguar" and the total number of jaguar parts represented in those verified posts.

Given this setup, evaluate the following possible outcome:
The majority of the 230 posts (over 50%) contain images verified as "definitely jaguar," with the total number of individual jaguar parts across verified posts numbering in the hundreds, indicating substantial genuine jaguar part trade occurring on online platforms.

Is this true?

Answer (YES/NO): NO